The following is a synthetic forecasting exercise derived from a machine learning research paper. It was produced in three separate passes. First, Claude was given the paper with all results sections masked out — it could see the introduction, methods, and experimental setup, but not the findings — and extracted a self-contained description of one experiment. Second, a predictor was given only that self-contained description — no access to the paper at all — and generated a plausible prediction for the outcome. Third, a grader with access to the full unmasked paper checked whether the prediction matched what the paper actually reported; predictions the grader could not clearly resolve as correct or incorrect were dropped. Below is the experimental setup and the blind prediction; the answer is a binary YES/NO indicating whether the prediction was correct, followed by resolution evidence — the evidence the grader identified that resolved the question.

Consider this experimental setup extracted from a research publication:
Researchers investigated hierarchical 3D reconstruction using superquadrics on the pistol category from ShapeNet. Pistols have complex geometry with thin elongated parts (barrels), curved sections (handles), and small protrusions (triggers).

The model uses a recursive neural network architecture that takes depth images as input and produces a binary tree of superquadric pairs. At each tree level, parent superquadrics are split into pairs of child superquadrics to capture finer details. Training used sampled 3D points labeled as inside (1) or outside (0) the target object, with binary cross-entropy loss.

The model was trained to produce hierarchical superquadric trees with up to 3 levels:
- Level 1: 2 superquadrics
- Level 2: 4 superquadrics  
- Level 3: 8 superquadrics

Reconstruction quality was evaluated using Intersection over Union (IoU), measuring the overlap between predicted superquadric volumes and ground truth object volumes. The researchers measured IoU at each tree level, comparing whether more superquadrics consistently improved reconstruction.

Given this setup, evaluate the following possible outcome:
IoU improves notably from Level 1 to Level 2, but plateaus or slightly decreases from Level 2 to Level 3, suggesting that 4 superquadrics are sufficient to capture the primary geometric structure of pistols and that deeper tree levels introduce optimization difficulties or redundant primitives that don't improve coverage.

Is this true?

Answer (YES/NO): YES